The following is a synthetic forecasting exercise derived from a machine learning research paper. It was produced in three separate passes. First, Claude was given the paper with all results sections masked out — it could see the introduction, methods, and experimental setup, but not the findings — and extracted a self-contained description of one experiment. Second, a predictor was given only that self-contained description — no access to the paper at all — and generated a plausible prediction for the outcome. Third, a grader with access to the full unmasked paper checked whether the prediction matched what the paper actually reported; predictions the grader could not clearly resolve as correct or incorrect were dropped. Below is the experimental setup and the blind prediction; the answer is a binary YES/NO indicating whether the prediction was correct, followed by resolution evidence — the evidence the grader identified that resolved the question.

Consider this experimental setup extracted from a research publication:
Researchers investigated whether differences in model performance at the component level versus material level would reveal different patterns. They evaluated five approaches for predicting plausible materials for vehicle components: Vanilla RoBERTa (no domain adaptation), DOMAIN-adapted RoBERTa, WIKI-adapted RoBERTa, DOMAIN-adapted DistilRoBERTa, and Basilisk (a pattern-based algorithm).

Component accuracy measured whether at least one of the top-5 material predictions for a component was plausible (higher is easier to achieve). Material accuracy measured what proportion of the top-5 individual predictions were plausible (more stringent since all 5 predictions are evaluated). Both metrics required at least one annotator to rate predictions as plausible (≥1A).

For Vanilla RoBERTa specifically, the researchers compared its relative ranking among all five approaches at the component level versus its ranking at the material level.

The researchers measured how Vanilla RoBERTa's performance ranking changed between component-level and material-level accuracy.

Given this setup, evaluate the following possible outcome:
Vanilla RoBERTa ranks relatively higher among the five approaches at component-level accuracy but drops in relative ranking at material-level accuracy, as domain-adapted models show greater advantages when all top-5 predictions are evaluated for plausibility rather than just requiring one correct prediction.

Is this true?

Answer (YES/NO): YES